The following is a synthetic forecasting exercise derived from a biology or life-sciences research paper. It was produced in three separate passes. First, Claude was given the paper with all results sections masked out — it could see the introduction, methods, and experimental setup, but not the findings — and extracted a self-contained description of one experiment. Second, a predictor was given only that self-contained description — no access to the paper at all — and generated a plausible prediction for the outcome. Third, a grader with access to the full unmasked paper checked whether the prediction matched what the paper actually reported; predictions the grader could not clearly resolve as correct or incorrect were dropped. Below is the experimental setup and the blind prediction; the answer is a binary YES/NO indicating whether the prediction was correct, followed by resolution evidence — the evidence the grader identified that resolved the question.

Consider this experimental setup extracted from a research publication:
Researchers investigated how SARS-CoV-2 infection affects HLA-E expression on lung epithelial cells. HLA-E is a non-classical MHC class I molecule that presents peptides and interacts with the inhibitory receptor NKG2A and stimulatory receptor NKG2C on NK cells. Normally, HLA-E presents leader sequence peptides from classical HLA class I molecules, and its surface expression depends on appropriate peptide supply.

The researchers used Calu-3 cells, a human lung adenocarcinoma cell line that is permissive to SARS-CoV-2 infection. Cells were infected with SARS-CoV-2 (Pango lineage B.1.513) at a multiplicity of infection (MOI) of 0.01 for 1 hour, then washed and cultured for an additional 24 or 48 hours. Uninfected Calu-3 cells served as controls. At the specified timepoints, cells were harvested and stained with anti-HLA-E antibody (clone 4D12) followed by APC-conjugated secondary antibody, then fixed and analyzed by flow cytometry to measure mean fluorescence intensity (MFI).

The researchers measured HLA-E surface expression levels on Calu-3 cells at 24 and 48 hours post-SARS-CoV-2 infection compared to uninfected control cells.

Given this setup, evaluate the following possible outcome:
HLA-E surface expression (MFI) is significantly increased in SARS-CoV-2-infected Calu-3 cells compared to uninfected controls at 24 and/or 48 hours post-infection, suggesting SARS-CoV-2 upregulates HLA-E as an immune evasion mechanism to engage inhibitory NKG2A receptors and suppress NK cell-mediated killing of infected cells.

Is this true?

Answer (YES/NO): YES